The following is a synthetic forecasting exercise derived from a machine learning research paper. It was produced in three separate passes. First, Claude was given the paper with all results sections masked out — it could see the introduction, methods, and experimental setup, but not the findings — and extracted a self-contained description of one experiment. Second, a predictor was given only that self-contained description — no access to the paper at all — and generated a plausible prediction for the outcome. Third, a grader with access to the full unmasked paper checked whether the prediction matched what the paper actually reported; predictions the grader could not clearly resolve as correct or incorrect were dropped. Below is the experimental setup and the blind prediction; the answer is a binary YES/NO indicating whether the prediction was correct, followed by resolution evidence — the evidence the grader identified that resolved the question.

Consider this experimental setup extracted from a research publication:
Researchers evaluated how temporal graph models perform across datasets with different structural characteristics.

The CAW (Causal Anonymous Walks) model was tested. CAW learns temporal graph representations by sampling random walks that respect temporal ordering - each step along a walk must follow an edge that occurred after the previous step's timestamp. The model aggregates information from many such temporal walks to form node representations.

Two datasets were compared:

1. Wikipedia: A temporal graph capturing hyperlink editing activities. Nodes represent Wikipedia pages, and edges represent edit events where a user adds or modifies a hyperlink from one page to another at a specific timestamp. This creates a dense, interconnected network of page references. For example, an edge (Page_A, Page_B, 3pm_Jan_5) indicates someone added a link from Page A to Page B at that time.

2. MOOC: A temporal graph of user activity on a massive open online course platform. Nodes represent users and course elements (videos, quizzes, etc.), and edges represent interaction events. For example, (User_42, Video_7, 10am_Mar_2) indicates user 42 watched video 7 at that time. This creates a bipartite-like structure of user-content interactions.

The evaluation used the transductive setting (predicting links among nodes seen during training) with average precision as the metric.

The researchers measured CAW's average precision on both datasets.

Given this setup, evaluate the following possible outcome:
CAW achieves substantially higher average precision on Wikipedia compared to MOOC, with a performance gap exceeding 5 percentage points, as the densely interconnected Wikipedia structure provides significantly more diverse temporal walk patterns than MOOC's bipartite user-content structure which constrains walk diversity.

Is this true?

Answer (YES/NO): YES